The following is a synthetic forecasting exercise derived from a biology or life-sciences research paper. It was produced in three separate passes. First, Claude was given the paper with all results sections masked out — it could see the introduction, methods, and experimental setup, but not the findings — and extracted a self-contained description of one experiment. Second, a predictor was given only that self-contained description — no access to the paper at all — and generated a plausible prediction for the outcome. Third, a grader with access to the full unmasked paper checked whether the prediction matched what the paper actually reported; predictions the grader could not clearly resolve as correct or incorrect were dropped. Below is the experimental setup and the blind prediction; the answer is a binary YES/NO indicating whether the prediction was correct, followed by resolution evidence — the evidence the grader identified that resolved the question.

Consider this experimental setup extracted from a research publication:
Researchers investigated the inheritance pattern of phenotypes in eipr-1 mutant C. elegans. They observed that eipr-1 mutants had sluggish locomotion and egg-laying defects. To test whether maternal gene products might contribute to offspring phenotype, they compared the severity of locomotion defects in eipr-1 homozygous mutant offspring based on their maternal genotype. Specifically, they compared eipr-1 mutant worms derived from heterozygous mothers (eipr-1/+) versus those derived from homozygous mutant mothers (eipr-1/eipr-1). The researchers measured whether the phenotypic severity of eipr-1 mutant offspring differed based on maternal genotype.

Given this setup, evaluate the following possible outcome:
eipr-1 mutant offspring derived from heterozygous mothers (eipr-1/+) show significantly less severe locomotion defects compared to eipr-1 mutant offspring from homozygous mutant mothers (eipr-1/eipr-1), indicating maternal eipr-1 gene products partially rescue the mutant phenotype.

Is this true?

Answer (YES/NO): YES